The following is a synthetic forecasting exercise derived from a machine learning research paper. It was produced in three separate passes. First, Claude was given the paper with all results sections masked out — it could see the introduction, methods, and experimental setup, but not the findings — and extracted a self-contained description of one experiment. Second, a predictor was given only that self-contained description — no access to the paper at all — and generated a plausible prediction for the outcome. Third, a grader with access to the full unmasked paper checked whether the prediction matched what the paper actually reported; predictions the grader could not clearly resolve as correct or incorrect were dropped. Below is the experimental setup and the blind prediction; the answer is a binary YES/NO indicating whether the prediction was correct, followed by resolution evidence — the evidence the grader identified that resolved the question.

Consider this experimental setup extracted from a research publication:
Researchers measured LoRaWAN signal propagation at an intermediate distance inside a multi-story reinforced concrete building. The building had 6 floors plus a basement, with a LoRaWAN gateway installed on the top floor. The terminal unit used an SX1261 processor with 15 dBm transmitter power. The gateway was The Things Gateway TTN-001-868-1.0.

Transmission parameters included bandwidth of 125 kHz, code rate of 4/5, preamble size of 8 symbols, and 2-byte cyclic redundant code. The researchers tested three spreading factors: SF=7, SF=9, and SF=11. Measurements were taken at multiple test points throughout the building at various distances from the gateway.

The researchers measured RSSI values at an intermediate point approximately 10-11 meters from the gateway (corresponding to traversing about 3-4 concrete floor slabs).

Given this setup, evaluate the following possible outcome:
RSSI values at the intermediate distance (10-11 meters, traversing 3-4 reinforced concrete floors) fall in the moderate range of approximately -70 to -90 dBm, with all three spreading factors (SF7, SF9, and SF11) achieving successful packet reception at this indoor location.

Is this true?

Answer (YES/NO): NO